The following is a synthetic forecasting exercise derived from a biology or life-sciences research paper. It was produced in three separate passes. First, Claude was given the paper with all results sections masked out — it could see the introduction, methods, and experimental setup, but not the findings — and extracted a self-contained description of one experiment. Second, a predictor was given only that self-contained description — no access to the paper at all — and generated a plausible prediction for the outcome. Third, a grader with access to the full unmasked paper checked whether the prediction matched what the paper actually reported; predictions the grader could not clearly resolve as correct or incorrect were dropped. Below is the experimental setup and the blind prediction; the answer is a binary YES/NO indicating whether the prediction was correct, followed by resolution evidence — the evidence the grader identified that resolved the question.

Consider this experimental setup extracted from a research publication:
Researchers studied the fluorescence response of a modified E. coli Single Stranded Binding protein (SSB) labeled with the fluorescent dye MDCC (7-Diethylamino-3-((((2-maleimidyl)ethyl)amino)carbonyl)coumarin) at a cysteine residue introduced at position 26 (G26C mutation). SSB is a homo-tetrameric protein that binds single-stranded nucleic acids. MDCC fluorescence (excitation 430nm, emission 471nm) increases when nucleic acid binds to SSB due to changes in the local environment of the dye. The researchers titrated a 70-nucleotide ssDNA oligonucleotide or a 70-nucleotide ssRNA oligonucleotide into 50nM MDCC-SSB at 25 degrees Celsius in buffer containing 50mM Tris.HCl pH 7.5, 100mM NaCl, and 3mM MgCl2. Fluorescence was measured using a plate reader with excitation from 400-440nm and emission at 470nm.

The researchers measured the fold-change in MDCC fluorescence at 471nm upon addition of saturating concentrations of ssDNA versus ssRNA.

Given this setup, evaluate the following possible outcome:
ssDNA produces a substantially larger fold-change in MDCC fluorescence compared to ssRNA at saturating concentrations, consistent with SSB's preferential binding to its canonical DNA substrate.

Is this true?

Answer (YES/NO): NO